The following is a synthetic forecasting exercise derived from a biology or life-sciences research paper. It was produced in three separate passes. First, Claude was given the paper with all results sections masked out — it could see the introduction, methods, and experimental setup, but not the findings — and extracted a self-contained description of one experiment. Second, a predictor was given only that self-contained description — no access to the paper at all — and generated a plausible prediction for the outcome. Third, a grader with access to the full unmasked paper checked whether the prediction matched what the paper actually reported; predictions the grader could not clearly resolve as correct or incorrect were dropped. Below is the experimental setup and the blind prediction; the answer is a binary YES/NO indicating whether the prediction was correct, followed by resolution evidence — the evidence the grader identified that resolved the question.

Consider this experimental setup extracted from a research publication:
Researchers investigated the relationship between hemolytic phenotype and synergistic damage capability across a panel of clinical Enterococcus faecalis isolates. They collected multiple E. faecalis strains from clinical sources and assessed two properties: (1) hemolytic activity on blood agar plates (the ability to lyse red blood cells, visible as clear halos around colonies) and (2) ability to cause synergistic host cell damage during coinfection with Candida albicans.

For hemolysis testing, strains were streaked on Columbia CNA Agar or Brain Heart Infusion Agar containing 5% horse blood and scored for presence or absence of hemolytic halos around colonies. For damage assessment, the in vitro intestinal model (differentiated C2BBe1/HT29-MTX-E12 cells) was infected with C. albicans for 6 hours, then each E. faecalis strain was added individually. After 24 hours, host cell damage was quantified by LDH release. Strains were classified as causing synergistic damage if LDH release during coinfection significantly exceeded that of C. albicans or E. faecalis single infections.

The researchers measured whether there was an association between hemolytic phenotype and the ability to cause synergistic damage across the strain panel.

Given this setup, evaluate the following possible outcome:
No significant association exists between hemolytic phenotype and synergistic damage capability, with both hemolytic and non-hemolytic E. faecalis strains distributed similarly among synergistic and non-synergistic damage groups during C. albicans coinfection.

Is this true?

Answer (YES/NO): NO